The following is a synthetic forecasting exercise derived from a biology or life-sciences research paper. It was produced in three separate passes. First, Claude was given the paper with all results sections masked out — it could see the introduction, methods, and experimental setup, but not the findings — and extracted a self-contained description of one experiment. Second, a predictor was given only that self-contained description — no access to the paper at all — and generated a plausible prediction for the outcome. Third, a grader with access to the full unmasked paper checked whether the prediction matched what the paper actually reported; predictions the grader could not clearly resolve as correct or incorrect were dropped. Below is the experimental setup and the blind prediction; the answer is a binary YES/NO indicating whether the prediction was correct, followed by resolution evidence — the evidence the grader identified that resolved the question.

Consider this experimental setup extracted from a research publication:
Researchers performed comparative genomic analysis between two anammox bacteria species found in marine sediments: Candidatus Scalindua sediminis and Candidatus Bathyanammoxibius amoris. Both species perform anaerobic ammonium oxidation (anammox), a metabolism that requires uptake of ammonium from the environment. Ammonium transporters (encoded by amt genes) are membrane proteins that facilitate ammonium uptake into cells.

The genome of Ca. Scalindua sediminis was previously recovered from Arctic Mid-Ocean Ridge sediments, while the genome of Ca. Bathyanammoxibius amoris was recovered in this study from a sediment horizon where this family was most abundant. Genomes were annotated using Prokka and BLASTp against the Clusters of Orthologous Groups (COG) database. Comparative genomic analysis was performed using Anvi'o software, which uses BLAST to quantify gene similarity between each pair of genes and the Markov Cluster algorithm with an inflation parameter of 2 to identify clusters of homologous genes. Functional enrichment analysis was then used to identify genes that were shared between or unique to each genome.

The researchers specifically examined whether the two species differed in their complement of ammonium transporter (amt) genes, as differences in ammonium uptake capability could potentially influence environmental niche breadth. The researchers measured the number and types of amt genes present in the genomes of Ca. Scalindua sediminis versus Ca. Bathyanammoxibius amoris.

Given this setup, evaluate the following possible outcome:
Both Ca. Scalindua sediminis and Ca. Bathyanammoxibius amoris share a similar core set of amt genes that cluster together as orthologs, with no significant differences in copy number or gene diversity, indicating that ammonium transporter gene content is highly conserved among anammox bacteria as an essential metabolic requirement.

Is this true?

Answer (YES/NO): NO